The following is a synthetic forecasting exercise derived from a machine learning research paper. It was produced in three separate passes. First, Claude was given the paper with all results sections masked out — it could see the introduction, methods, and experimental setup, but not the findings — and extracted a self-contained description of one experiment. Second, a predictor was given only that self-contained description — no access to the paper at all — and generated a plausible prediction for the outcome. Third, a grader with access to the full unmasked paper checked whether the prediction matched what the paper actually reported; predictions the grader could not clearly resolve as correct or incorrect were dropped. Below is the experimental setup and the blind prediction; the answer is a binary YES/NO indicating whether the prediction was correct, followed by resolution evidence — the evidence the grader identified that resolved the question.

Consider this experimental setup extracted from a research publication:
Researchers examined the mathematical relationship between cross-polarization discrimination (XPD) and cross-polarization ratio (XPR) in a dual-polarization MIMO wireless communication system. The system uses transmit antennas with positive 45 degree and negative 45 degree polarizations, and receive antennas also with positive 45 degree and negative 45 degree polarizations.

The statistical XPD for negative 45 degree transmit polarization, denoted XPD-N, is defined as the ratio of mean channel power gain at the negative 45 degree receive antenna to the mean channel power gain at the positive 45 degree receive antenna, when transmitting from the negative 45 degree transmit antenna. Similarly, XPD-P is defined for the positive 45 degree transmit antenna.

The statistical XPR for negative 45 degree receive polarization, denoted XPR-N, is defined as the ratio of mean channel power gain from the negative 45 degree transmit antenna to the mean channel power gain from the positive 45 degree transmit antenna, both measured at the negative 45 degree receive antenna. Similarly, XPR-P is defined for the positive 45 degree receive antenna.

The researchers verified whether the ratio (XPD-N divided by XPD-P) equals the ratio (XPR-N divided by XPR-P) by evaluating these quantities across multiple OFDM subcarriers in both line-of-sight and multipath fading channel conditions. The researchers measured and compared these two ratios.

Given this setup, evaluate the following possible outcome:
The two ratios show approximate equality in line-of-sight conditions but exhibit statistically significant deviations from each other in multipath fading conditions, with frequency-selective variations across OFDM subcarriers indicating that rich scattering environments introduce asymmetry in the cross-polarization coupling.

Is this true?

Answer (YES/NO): NO